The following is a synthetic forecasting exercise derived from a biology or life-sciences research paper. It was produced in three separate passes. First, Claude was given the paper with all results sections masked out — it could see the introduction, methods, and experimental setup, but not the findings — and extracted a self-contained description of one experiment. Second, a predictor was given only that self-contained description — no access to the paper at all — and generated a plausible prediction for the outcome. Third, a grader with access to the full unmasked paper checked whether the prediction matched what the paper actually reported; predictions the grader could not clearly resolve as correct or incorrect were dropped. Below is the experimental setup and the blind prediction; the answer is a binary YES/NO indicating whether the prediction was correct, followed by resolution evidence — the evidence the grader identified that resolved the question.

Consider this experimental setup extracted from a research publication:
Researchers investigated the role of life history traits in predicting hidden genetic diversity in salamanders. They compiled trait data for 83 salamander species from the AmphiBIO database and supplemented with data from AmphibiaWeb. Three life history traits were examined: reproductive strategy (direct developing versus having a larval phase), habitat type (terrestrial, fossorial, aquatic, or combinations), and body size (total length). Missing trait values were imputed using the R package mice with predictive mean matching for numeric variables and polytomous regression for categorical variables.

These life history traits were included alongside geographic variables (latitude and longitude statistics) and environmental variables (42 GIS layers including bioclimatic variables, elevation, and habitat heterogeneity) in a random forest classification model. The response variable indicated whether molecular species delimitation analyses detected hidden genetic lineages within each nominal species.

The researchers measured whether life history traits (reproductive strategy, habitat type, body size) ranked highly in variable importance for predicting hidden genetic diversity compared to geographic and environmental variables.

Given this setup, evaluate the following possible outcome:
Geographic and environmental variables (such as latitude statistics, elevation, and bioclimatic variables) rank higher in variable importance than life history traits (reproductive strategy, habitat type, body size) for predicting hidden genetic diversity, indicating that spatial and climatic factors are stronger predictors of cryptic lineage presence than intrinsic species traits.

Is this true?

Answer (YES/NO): YES